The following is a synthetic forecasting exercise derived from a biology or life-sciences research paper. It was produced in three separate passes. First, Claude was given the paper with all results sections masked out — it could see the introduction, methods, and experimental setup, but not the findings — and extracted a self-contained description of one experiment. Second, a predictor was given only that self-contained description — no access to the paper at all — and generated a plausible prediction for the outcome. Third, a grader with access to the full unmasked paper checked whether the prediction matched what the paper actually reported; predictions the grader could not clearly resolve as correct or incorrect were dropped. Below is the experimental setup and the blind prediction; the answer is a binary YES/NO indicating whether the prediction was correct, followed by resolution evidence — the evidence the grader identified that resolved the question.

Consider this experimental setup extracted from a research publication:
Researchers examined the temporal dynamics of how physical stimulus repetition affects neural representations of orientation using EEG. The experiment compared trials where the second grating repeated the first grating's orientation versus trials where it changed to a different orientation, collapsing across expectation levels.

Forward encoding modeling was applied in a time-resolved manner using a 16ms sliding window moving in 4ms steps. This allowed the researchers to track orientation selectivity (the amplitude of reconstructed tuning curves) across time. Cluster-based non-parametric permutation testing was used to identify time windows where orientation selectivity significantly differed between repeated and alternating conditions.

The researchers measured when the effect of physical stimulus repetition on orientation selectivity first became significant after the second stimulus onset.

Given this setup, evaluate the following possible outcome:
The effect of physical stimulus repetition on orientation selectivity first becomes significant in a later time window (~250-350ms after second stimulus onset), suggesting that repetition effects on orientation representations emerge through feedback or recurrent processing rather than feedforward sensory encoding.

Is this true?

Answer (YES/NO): NO